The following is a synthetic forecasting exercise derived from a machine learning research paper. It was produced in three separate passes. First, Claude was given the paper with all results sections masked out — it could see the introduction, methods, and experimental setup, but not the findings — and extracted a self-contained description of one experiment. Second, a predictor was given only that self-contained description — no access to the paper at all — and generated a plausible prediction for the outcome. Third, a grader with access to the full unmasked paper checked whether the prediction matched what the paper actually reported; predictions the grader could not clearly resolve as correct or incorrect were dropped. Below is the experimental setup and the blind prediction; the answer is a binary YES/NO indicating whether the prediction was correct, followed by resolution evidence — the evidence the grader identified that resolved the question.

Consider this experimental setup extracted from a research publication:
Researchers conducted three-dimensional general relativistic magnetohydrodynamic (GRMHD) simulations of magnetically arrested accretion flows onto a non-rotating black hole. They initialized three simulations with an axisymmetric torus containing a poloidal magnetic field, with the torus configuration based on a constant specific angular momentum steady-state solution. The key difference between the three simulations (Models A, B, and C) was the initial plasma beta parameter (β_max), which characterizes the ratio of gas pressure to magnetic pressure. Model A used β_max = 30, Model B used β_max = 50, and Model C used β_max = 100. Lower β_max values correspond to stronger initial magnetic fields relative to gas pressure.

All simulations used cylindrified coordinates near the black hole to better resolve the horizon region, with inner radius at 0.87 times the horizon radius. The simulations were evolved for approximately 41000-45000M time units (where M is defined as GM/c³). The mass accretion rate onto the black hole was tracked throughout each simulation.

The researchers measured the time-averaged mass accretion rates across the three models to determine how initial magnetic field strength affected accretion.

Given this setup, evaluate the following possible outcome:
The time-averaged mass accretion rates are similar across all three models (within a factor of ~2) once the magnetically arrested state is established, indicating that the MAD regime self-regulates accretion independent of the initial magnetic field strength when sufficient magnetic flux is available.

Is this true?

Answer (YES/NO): NO